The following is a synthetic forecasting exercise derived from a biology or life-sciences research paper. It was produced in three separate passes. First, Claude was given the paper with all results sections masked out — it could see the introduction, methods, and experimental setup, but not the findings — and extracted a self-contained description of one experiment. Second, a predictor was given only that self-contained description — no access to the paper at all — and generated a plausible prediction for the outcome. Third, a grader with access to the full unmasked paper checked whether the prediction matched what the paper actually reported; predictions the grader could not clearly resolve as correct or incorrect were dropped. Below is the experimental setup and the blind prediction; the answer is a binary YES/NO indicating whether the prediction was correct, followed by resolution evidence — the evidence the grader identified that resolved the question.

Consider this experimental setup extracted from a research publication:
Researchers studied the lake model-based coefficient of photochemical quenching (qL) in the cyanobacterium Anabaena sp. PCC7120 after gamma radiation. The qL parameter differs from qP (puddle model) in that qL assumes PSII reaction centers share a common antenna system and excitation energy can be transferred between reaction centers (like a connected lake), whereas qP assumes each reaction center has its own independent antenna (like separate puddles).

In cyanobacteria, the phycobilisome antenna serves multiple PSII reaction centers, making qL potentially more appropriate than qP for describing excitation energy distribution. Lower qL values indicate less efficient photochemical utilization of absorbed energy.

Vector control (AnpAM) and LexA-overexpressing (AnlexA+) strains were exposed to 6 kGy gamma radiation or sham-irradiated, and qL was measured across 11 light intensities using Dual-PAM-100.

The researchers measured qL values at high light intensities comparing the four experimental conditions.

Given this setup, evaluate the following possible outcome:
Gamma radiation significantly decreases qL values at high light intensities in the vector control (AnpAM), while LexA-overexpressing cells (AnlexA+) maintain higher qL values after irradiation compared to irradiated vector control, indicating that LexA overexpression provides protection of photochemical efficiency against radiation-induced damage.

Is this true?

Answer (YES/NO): NO